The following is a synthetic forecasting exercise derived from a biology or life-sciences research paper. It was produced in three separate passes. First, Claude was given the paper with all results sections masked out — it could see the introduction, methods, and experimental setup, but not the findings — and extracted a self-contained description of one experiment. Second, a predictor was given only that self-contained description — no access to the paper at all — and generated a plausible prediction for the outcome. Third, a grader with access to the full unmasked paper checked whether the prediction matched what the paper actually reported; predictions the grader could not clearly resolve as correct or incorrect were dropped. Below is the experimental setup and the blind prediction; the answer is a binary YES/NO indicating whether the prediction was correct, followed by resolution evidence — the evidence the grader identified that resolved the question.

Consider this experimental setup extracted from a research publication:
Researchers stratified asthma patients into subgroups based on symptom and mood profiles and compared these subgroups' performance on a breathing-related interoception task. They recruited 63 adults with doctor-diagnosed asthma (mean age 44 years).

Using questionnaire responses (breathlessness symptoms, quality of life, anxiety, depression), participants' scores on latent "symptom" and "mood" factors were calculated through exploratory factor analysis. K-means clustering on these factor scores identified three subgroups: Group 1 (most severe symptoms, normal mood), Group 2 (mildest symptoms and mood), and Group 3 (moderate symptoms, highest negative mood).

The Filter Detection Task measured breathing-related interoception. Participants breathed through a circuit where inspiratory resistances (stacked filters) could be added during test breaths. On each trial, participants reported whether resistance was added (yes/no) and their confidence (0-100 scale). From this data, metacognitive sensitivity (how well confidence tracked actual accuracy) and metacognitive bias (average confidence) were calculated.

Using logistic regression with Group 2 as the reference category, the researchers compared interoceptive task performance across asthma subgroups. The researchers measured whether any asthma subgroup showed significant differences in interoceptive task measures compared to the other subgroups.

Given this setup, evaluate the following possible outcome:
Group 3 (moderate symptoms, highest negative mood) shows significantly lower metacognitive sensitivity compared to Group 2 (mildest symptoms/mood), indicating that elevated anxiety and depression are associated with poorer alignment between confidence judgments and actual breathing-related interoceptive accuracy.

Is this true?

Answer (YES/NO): NO